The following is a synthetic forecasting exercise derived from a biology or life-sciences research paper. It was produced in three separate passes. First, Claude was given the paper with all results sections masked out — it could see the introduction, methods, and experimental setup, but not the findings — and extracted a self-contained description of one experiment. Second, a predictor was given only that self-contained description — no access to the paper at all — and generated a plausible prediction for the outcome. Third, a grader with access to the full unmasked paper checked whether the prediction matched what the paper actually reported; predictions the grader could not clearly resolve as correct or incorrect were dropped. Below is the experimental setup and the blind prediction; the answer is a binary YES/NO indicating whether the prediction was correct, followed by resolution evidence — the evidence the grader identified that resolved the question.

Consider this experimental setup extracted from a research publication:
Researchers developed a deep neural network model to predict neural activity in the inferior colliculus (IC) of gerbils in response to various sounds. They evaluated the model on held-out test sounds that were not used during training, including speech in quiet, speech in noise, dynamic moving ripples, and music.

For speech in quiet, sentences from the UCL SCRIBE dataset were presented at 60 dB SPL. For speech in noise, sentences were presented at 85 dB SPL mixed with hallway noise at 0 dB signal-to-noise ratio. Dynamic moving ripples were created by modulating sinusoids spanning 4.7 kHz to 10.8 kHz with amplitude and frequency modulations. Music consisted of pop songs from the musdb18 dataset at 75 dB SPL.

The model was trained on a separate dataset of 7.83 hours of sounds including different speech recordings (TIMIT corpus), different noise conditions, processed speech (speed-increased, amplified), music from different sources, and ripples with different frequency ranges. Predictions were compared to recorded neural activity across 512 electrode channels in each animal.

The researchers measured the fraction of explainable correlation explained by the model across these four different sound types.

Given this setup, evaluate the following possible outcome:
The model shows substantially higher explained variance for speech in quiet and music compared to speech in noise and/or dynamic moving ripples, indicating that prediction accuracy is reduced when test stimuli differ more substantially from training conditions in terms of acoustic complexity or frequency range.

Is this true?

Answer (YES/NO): NO